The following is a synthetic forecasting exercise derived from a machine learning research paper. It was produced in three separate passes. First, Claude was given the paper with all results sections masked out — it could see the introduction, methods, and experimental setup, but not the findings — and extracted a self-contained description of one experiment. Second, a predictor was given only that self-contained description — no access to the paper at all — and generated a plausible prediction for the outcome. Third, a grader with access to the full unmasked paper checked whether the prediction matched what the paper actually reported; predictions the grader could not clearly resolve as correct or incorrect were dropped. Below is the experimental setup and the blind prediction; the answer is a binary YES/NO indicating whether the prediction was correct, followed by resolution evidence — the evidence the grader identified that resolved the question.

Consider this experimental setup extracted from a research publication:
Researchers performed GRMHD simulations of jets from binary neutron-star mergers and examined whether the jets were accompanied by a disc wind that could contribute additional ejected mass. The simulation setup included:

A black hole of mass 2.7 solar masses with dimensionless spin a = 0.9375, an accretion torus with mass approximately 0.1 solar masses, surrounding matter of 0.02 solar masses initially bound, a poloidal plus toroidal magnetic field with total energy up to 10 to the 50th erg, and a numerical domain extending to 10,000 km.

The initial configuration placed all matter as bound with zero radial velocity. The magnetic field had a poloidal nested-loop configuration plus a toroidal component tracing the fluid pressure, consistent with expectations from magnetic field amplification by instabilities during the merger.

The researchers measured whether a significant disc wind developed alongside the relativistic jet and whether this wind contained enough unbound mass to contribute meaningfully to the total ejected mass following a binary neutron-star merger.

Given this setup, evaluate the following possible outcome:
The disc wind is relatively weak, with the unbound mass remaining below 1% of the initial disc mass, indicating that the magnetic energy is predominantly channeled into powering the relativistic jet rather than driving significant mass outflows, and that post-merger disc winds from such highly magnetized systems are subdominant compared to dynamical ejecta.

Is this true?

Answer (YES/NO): NO